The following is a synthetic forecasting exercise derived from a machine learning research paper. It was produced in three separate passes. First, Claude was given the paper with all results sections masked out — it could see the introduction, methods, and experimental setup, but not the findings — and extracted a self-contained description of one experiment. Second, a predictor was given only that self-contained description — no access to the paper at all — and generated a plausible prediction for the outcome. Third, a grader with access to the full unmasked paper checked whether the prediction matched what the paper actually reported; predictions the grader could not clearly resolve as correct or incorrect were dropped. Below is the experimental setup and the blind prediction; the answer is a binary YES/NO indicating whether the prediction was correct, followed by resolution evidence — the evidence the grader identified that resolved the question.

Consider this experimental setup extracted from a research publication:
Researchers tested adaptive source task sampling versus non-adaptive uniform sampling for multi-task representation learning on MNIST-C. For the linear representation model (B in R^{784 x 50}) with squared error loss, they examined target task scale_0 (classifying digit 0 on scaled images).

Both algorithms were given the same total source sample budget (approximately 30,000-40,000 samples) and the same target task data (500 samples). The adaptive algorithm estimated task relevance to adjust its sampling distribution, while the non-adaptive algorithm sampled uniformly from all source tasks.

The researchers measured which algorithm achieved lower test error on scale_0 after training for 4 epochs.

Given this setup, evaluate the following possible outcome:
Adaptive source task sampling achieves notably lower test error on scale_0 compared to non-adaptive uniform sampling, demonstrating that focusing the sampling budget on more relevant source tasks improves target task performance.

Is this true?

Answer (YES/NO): NO